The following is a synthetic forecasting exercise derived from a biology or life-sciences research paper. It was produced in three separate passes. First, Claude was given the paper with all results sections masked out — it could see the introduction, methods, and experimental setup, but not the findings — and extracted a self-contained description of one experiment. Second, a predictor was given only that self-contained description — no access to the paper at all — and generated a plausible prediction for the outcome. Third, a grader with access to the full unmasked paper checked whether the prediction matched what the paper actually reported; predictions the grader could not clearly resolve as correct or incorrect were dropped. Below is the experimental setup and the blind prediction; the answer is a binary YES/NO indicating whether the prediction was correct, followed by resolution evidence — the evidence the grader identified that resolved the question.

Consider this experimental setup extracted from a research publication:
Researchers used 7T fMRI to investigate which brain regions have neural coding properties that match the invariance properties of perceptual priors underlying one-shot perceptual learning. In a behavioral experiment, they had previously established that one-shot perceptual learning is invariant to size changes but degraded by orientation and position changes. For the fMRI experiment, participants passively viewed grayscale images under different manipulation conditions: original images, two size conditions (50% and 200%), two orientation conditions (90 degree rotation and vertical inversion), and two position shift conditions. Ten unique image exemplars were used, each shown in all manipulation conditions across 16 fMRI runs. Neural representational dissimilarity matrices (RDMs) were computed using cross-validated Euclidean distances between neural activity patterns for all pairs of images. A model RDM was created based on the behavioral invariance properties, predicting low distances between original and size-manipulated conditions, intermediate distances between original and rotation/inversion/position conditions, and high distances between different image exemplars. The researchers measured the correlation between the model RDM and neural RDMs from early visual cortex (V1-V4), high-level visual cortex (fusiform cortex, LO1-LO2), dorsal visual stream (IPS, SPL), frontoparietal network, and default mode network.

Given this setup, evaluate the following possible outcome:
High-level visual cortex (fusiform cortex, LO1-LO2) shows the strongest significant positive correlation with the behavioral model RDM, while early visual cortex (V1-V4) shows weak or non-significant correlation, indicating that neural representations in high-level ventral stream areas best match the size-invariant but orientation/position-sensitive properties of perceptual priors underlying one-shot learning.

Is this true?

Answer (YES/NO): YES